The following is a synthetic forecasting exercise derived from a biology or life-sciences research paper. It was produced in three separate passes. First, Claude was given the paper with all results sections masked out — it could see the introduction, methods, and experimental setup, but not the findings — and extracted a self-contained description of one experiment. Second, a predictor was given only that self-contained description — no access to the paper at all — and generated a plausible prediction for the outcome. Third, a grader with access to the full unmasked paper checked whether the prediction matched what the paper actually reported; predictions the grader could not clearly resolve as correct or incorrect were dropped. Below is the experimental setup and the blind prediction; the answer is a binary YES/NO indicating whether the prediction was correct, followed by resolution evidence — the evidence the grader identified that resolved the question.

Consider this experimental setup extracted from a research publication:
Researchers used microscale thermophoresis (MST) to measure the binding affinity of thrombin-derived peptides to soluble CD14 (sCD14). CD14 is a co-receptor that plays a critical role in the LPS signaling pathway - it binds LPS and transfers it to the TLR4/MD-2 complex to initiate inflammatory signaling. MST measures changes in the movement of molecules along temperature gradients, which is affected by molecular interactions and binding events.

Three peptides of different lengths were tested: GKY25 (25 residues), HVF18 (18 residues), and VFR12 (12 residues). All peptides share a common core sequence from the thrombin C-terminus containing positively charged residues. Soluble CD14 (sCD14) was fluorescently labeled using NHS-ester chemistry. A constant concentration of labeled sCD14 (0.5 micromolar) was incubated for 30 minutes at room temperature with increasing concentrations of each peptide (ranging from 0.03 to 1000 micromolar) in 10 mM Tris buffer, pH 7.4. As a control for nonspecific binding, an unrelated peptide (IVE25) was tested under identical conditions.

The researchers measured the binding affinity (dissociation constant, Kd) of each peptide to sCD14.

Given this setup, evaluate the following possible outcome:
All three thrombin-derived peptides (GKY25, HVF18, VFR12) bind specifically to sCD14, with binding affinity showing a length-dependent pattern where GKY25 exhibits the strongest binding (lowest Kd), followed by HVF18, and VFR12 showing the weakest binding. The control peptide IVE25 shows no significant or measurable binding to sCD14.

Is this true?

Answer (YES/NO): NO